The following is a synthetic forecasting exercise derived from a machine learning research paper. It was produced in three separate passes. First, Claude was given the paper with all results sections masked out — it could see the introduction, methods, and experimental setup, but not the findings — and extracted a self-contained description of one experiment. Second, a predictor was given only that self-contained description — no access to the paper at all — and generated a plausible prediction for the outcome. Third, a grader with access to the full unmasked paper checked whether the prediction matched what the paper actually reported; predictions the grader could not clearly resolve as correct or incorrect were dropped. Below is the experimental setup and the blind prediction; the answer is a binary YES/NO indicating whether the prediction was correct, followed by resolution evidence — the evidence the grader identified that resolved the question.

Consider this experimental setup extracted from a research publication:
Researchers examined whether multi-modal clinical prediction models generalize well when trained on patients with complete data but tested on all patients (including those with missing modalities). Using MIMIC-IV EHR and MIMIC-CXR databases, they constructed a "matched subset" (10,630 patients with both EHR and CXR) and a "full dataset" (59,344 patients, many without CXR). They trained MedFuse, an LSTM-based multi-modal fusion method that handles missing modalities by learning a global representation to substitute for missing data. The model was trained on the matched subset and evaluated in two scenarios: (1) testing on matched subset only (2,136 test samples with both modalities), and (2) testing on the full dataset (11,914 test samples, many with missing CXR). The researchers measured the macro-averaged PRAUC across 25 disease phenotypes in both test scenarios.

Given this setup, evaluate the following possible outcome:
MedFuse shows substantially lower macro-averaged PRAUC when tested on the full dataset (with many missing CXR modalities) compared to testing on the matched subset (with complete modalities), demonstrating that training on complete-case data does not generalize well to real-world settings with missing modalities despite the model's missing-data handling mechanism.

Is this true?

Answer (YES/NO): YES